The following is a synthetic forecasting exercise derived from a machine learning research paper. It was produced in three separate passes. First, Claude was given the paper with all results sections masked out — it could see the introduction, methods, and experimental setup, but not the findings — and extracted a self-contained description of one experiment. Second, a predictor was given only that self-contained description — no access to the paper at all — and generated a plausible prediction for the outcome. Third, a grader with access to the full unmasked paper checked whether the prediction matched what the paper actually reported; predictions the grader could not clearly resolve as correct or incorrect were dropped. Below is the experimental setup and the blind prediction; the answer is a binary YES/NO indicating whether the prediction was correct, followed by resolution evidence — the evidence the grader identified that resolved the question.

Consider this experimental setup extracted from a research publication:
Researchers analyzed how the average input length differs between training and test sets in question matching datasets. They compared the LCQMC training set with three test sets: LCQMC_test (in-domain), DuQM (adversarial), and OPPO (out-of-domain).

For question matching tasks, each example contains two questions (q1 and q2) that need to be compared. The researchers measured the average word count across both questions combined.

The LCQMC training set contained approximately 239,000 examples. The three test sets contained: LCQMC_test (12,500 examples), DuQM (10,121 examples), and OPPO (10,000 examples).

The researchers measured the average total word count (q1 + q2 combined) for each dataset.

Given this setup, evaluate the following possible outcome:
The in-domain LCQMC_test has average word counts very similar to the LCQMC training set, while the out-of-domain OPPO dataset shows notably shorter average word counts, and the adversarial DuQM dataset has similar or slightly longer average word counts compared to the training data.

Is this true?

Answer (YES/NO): NO